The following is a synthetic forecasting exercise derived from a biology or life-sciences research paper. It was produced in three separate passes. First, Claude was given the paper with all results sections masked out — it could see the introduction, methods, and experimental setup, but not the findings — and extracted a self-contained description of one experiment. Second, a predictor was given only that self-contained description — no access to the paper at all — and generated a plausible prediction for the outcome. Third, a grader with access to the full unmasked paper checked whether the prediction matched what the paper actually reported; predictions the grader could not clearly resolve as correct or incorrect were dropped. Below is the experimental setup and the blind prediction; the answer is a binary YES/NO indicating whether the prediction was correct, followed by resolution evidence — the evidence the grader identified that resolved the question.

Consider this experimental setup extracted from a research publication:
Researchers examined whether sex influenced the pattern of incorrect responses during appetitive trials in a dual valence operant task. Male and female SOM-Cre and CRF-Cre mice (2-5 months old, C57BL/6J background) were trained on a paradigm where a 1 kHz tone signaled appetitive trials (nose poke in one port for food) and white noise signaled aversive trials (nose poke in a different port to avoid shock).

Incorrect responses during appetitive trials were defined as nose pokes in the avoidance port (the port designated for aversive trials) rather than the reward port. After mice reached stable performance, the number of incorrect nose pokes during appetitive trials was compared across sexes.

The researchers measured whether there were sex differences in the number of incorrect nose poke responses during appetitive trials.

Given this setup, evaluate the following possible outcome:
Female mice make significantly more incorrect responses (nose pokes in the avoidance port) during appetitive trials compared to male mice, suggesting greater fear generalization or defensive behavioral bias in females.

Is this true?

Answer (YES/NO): YES